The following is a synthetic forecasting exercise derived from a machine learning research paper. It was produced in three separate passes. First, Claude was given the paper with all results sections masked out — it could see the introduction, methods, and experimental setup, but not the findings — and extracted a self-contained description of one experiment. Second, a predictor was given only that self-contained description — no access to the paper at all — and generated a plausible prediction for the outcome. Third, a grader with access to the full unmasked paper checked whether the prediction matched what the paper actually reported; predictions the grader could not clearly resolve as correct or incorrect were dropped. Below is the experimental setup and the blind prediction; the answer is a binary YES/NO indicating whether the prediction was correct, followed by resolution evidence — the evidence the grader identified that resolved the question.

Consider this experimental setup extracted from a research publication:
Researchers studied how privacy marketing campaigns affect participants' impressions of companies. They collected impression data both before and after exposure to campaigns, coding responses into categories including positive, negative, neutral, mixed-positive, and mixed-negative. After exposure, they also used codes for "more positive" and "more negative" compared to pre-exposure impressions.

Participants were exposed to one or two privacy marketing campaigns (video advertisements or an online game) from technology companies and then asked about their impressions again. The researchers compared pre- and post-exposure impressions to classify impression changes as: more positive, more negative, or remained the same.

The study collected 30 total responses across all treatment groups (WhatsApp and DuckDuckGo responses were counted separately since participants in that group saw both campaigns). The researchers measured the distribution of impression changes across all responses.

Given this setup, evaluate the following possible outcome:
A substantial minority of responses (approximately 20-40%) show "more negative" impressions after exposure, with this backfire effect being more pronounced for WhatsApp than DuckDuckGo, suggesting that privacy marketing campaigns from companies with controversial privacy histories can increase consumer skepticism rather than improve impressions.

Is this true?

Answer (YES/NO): NO